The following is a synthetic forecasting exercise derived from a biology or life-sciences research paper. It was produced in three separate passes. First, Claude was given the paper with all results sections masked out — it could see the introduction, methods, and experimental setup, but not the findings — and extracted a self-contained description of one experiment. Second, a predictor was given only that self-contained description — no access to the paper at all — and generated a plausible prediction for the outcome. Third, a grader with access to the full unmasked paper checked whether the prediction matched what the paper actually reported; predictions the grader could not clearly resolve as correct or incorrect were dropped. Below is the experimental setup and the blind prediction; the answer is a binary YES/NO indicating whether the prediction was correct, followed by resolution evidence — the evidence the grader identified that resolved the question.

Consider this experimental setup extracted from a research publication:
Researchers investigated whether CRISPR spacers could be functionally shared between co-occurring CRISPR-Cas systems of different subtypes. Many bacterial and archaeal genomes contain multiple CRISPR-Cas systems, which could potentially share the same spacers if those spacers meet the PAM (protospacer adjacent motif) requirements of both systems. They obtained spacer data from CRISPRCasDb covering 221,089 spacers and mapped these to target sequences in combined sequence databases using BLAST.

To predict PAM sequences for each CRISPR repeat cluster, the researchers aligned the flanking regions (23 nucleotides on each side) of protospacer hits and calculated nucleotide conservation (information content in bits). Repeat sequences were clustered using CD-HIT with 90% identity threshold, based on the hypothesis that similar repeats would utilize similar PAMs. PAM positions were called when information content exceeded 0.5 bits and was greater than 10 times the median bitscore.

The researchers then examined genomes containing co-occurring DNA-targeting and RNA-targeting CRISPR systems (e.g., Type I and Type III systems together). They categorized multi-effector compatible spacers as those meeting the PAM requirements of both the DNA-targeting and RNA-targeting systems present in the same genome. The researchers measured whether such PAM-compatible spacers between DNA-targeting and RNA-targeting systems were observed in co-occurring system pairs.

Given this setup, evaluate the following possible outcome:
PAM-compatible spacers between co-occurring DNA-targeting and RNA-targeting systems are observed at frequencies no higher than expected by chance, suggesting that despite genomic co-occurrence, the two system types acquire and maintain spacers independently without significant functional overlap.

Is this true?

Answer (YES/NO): NO